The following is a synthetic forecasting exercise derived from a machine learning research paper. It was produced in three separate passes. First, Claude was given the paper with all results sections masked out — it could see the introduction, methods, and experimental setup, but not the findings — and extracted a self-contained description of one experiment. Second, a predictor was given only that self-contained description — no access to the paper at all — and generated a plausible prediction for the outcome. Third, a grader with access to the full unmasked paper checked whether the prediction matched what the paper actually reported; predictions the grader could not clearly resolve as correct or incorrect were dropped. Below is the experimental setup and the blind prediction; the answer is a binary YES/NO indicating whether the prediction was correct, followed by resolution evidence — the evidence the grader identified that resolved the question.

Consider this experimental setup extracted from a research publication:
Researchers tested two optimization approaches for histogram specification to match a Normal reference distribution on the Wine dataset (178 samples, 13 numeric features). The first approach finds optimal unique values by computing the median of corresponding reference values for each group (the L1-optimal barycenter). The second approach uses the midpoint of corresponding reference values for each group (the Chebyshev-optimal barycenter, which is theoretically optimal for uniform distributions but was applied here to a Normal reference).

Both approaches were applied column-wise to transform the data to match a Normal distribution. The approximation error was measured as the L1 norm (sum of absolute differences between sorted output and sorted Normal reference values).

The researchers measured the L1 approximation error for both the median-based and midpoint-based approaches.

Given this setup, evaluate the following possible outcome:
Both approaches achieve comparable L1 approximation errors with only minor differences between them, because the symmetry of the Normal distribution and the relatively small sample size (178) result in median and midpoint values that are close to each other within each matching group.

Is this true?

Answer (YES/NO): YES